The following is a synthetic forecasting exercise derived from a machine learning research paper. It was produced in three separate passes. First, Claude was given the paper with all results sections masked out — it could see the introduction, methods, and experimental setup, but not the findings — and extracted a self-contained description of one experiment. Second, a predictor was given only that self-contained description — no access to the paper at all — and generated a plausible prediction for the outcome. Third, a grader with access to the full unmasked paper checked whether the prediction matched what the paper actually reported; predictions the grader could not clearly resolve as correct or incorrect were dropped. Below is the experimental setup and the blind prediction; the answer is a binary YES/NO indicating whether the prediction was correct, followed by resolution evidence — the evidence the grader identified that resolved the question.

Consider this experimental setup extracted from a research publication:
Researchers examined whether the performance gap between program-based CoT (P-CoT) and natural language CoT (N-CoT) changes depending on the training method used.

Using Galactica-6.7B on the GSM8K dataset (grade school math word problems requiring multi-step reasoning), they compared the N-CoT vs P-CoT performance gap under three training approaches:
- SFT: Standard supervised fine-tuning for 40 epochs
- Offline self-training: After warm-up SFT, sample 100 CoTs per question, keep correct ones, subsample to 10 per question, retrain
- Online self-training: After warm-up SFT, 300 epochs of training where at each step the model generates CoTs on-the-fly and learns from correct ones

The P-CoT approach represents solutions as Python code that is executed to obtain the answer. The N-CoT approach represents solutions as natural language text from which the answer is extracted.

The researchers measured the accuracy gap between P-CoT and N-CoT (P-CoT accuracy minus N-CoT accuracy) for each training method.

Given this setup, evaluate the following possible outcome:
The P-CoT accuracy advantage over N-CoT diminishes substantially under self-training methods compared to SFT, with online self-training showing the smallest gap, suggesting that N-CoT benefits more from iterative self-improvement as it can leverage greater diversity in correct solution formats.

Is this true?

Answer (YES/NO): NO